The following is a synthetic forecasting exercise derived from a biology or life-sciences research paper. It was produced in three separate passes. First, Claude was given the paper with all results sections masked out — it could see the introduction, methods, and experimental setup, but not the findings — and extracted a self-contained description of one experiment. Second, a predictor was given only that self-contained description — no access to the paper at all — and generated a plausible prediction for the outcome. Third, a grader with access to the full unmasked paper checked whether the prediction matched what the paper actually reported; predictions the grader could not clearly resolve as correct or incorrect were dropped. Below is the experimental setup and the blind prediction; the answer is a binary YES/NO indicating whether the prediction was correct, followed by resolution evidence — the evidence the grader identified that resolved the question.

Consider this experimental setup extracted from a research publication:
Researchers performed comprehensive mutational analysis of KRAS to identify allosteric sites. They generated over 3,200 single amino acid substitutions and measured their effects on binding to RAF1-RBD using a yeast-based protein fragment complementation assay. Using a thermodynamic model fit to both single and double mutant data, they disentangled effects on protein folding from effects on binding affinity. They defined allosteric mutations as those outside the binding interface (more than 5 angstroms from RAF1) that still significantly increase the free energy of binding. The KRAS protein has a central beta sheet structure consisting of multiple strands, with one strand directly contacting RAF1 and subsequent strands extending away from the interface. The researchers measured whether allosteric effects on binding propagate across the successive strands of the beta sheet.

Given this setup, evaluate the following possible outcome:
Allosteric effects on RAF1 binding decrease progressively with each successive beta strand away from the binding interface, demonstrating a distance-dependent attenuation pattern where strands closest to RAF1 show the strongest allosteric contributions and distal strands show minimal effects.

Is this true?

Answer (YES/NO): YES